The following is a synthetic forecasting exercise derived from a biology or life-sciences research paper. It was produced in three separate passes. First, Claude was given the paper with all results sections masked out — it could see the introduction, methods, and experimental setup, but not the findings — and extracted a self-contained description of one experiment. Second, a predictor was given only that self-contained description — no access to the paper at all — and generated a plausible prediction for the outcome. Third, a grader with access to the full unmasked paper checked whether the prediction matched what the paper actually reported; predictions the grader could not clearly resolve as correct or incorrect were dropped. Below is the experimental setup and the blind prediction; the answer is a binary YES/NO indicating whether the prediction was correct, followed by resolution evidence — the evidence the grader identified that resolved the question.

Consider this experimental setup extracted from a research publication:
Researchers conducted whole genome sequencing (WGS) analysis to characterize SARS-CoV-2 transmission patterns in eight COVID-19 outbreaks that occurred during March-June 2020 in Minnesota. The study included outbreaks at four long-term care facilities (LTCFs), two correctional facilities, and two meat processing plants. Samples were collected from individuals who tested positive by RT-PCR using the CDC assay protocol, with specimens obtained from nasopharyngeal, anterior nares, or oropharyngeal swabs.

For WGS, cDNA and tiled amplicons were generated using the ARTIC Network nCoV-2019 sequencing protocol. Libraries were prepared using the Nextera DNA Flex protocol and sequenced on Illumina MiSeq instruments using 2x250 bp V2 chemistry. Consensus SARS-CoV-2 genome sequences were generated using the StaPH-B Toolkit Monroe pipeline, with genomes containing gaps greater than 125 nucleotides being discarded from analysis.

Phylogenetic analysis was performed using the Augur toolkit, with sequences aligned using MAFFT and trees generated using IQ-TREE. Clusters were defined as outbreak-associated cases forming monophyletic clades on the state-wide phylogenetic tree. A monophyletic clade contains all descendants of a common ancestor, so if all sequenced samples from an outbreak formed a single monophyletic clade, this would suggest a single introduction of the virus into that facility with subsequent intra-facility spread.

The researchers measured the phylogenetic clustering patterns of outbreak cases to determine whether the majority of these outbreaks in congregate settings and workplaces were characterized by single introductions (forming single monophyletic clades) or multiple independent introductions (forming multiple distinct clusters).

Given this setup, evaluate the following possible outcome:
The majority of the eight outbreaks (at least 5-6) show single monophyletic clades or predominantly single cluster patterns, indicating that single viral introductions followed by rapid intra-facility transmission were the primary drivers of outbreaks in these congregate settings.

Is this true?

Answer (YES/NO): YES